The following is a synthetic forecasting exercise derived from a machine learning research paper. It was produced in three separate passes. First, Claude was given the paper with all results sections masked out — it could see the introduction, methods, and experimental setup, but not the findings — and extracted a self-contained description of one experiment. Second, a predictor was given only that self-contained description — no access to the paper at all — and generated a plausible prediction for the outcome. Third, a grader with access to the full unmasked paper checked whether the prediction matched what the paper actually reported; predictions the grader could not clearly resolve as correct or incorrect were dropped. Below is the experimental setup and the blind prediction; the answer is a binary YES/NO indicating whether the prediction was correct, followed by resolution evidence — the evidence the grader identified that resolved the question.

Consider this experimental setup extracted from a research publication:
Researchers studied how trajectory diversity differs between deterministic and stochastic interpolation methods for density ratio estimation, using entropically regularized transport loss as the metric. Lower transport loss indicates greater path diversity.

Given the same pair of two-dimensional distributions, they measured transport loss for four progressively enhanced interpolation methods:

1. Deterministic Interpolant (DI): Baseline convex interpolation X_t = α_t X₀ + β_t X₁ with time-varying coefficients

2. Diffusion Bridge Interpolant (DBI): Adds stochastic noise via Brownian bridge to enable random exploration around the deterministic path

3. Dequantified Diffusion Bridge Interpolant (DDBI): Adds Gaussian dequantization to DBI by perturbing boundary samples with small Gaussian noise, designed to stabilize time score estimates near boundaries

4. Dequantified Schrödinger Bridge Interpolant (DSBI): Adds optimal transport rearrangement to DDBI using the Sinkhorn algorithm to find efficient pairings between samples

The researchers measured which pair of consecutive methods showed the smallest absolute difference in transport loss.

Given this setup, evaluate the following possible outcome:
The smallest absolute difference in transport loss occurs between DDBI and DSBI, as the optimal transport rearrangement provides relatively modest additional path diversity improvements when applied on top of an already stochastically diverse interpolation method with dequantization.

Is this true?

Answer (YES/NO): NO